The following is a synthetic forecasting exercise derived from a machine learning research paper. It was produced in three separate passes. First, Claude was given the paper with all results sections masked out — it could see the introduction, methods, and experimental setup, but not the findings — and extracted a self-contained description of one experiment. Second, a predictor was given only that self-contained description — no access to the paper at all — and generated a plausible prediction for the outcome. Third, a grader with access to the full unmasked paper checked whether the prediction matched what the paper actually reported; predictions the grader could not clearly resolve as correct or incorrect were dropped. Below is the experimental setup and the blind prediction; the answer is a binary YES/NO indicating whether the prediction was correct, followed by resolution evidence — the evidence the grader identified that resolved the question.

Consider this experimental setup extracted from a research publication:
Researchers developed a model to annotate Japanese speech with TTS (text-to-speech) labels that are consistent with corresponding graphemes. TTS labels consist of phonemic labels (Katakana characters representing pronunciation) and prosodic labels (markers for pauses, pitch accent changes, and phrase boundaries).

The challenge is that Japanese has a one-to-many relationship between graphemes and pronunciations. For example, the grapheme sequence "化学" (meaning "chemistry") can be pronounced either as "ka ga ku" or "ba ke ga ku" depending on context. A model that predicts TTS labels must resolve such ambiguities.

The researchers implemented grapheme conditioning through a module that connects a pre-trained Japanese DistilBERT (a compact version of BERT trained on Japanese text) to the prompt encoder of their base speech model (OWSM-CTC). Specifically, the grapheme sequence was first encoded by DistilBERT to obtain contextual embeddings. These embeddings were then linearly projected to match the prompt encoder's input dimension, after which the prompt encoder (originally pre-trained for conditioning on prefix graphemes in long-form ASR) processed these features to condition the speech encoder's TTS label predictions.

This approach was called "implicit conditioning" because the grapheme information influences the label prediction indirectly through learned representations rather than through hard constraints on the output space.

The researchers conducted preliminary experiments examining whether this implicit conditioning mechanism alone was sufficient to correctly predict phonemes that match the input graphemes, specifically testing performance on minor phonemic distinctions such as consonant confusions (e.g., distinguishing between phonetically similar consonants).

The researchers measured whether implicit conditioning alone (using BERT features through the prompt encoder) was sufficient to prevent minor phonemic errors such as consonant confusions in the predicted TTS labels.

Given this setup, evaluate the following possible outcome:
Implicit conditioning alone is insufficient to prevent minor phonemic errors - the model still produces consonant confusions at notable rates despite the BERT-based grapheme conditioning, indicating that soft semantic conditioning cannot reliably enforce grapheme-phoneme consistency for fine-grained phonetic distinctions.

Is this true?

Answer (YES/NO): YES